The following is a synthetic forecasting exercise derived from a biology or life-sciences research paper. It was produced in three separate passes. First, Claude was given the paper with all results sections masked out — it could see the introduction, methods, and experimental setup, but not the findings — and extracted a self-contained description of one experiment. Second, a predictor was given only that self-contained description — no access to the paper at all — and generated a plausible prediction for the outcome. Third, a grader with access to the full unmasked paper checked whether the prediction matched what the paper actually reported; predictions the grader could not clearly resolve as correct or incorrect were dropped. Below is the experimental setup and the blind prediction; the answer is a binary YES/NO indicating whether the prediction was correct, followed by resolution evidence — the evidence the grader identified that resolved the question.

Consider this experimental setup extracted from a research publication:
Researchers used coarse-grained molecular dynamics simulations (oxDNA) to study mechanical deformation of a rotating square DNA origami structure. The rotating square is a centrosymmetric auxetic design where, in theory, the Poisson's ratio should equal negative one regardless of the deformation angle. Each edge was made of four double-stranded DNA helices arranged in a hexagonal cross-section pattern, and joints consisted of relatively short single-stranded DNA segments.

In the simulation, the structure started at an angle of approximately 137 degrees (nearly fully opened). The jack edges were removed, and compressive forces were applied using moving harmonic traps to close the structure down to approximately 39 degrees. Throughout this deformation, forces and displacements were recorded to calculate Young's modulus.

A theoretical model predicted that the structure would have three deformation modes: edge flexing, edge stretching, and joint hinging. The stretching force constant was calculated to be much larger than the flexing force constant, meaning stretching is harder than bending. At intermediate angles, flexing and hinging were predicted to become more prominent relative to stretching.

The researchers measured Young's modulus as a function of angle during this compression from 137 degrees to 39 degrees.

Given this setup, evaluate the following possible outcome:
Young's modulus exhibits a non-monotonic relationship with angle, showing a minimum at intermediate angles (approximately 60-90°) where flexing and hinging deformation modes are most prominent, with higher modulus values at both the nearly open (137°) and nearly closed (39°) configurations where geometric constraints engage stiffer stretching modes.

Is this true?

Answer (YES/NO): YES